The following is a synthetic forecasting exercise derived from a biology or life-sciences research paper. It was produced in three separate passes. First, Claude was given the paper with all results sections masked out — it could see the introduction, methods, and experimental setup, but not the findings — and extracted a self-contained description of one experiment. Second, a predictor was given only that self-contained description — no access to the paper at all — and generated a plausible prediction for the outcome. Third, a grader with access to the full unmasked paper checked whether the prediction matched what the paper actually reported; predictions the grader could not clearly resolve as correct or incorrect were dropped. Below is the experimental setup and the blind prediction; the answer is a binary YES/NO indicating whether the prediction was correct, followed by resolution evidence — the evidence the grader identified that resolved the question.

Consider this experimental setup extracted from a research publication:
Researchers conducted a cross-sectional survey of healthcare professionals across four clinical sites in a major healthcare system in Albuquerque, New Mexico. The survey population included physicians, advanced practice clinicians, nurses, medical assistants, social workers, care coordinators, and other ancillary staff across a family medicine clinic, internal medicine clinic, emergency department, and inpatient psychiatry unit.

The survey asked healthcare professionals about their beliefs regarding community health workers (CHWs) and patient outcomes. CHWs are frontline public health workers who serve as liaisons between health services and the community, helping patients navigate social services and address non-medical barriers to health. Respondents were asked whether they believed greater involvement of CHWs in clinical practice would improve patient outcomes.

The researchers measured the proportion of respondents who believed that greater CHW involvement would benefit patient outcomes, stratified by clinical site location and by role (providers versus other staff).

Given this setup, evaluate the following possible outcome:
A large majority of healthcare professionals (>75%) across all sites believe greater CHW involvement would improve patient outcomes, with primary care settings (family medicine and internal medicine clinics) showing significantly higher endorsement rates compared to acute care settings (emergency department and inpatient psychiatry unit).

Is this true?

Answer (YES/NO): NO